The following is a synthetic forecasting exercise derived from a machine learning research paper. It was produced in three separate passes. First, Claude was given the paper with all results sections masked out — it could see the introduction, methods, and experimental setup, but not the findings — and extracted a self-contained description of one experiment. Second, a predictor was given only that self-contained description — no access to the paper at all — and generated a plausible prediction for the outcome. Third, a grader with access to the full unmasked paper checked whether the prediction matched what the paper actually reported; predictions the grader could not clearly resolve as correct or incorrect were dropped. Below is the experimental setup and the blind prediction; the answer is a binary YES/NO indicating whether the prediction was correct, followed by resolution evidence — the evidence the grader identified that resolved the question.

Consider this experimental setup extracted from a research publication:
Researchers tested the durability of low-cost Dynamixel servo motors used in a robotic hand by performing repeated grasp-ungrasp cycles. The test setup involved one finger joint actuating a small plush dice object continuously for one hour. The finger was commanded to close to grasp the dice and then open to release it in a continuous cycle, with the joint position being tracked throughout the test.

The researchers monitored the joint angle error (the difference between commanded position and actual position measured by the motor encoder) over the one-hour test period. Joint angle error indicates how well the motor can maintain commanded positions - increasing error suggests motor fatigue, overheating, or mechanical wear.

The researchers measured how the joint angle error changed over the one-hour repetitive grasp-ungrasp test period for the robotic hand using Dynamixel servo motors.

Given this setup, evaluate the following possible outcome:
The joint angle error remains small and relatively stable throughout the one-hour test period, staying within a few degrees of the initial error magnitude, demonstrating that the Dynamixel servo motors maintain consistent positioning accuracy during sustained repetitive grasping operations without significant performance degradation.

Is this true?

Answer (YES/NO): YES